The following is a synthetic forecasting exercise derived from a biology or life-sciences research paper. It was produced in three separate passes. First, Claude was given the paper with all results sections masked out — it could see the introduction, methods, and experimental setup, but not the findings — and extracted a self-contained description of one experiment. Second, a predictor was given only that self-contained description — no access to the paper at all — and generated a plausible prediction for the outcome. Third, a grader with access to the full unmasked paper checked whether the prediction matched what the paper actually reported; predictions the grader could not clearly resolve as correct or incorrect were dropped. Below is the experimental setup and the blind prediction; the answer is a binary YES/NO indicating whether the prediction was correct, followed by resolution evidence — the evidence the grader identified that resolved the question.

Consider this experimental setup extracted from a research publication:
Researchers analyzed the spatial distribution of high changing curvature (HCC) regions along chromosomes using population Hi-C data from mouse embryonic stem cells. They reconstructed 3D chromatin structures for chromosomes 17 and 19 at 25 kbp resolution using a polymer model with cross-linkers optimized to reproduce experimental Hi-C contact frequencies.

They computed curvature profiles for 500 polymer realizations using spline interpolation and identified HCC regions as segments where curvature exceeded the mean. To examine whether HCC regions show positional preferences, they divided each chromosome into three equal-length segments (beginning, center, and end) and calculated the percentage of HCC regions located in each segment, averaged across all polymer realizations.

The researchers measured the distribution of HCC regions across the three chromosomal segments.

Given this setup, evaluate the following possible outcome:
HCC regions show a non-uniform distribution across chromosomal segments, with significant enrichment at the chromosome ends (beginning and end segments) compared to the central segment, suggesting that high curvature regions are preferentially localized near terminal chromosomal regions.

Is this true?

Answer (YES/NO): NO